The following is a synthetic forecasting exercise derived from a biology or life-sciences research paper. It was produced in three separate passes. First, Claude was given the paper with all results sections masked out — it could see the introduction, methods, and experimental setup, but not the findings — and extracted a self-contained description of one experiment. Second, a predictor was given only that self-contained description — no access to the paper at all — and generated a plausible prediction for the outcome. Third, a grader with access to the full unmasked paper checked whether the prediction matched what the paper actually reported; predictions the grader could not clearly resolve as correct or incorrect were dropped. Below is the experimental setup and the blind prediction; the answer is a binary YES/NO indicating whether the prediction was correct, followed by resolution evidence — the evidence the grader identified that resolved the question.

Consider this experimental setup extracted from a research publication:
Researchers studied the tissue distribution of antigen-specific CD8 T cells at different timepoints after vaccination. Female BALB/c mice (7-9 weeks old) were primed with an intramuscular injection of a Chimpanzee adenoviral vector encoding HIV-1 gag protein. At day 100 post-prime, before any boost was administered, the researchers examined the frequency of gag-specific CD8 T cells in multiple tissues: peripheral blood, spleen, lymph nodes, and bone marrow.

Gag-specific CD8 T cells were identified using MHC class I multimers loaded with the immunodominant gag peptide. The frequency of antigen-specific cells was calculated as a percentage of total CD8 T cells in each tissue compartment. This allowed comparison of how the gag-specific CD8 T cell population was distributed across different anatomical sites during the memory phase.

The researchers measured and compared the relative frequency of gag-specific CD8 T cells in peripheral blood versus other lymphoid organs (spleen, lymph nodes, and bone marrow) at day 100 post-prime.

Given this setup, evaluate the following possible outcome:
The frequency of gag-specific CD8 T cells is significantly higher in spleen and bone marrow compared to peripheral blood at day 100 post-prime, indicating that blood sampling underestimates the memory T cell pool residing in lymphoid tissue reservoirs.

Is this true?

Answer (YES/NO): NO